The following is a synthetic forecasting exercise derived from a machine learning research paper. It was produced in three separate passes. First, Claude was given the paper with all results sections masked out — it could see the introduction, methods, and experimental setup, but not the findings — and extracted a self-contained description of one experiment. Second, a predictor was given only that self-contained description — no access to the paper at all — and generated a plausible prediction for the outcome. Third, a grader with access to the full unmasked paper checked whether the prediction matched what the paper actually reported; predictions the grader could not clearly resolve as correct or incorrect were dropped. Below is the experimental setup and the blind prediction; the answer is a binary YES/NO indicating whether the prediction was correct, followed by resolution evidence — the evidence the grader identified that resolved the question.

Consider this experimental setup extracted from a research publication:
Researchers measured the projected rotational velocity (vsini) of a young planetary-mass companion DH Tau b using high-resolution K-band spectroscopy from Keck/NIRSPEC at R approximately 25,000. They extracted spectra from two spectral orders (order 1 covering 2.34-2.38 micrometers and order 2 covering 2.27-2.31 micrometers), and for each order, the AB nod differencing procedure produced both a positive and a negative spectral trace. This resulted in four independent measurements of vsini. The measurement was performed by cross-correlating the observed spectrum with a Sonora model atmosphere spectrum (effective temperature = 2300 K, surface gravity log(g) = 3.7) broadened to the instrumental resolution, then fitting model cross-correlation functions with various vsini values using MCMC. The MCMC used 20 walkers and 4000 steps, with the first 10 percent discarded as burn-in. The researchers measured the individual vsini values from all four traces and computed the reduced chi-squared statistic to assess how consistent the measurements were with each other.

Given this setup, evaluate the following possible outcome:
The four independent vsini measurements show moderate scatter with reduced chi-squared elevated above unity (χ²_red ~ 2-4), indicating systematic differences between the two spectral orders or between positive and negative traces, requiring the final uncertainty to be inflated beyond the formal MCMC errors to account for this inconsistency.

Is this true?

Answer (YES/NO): NO